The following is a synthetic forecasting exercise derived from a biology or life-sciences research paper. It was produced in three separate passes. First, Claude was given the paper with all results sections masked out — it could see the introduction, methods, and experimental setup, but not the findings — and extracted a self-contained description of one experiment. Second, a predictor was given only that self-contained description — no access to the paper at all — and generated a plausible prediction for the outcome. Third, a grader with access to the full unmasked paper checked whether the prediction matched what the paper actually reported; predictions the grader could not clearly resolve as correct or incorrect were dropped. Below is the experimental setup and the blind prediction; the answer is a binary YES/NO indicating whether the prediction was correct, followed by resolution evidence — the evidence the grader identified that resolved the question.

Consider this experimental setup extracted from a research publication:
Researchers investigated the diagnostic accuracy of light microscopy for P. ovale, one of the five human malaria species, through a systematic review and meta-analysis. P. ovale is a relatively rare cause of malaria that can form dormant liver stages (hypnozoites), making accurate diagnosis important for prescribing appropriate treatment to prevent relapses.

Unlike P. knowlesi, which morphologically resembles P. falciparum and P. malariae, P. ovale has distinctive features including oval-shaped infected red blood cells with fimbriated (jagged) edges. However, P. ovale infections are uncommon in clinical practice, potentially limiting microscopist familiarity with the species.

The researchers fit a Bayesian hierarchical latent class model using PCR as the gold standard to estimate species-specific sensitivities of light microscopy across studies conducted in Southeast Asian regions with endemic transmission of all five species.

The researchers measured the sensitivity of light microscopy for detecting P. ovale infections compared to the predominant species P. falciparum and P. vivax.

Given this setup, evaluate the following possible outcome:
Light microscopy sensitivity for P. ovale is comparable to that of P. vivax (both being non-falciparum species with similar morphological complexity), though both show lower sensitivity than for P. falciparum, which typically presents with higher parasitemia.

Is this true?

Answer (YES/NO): NO